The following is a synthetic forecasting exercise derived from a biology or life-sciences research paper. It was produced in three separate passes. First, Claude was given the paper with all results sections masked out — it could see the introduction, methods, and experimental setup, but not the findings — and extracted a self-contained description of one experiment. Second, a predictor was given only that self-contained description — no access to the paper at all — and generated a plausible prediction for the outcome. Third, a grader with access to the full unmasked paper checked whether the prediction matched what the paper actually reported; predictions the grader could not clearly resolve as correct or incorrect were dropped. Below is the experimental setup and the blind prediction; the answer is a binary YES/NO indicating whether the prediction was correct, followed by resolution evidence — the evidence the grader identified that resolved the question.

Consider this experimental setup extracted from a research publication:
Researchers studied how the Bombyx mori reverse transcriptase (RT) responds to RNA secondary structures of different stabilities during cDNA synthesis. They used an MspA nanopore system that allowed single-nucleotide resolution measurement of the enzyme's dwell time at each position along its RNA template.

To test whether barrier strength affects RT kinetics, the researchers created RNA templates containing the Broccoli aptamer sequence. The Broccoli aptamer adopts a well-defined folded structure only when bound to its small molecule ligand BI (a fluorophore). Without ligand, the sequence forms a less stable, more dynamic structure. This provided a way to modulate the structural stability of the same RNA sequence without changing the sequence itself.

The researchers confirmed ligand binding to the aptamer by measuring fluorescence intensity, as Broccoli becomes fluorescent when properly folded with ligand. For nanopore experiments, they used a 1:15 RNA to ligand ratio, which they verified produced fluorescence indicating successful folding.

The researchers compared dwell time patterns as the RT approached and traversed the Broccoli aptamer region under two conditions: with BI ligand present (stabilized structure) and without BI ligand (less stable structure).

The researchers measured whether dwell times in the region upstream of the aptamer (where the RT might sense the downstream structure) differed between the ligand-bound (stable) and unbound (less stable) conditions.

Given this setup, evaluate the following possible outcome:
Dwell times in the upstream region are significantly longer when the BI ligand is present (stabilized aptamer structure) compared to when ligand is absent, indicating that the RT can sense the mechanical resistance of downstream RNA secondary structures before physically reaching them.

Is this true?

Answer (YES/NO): YES